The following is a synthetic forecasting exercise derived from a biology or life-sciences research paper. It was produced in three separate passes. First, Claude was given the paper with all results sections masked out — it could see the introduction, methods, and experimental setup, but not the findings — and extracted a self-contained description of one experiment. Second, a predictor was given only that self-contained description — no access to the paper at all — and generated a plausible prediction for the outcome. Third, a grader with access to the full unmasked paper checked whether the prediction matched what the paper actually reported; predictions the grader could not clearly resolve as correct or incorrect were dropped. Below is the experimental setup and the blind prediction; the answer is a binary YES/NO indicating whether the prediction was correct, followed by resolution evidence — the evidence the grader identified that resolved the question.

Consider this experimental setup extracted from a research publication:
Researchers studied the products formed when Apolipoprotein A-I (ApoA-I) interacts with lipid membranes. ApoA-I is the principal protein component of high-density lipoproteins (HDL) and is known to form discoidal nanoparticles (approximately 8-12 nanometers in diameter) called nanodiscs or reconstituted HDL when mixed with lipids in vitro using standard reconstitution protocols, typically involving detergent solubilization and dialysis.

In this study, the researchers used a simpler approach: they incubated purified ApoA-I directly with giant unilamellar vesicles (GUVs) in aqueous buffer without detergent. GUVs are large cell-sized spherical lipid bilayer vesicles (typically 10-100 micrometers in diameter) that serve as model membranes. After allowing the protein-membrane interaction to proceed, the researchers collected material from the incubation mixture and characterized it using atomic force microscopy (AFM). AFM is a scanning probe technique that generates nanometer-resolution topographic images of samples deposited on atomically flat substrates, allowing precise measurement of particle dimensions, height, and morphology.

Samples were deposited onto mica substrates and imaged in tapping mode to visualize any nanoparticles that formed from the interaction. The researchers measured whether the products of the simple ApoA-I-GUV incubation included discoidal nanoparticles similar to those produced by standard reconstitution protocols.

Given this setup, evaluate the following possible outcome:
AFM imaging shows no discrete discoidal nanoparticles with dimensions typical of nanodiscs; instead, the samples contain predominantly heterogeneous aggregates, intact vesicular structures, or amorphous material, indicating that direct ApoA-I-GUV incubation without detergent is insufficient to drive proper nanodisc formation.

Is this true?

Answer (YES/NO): NO